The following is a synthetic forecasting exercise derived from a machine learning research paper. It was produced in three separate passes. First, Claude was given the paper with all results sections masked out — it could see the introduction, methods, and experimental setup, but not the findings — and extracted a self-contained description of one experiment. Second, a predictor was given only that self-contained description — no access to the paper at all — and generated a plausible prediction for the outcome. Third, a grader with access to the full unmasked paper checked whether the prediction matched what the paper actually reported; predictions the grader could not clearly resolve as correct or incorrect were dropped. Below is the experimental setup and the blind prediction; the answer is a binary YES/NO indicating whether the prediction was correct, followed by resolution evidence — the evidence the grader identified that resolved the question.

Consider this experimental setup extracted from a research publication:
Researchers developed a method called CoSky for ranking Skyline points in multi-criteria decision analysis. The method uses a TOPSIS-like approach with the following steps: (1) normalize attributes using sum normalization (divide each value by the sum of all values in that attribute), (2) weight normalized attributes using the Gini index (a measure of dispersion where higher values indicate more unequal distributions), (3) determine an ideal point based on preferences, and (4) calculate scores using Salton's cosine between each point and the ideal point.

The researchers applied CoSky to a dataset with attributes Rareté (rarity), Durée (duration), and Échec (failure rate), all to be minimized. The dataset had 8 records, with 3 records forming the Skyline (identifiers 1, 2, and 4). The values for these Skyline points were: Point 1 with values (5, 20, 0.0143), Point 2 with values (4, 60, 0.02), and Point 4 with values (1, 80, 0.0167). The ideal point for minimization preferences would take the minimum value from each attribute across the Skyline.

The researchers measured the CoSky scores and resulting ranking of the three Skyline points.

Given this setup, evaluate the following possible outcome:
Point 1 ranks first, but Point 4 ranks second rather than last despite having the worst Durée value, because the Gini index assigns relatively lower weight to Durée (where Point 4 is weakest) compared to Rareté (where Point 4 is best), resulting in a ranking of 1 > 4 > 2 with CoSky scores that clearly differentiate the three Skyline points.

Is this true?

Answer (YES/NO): NO